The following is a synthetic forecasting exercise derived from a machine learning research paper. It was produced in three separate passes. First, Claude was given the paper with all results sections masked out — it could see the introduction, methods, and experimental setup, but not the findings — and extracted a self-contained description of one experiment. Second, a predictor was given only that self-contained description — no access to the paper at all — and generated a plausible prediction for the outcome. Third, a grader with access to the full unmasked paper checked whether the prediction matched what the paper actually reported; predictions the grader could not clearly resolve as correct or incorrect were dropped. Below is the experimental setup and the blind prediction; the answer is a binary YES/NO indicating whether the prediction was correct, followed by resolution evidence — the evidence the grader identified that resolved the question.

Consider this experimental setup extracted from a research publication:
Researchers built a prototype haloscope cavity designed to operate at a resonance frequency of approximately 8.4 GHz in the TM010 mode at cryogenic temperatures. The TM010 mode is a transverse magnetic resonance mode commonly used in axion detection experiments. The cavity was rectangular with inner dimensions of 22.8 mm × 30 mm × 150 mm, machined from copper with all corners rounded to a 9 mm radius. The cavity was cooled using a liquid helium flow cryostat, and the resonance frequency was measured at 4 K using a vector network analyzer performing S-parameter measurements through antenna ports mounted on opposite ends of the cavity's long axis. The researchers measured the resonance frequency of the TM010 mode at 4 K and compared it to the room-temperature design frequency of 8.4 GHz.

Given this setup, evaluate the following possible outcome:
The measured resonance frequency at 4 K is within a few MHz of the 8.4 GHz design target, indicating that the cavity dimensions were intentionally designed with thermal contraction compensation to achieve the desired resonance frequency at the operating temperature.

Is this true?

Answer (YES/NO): NO